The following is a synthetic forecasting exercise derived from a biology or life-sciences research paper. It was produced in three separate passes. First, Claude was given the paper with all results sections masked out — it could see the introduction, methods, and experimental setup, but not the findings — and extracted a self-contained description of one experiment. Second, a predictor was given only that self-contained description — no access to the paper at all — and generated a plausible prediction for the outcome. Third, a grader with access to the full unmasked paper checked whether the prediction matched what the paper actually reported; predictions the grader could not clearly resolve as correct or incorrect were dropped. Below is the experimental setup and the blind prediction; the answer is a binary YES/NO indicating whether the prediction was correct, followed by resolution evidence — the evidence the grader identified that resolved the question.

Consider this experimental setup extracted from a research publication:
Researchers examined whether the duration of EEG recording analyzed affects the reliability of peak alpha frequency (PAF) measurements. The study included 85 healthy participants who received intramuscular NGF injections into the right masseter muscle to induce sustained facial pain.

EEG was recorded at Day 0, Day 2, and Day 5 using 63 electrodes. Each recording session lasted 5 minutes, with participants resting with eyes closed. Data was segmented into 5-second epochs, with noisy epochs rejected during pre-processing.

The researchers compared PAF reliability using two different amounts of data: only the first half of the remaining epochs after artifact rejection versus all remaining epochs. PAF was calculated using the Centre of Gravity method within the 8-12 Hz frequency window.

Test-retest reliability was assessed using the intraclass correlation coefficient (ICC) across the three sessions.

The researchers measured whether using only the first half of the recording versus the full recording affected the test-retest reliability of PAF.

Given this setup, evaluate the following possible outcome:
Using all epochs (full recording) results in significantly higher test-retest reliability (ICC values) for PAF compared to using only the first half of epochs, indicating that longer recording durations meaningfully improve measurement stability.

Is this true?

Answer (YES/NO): NO